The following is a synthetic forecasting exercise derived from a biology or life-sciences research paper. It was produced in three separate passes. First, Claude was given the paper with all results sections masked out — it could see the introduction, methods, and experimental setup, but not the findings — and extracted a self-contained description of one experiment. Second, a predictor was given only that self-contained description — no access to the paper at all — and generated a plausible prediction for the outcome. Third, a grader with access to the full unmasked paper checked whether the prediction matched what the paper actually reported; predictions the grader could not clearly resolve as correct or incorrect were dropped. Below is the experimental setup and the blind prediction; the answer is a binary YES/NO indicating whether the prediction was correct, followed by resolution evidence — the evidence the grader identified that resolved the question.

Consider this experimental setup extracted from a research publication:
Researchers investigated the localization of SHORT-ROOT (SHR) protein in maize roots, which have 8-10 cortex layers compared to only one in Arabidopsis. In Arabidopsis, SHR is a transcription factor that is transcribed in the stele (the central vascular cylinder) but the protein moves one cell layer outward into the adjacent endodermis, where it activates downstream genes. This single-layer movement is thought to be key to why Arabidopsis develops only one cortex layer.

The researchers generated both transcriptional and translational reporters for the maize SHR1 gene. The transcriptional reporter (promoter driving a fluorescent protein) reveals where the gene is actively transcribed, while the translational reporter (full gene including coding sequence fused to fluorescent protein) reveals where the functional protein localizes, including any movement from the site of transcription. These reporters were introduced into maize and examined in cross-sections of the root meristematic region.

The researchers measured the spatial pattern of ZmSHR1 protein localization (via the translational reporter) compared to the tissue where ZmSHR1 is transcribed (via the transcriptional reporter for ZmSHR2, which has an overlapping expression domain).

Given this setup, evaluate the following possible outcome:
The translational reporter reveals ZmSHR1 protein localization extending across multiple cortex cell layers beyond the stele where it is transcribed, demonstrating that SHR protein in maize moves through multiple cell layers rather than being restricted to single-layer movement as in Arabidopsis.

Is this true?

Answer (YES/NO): NO